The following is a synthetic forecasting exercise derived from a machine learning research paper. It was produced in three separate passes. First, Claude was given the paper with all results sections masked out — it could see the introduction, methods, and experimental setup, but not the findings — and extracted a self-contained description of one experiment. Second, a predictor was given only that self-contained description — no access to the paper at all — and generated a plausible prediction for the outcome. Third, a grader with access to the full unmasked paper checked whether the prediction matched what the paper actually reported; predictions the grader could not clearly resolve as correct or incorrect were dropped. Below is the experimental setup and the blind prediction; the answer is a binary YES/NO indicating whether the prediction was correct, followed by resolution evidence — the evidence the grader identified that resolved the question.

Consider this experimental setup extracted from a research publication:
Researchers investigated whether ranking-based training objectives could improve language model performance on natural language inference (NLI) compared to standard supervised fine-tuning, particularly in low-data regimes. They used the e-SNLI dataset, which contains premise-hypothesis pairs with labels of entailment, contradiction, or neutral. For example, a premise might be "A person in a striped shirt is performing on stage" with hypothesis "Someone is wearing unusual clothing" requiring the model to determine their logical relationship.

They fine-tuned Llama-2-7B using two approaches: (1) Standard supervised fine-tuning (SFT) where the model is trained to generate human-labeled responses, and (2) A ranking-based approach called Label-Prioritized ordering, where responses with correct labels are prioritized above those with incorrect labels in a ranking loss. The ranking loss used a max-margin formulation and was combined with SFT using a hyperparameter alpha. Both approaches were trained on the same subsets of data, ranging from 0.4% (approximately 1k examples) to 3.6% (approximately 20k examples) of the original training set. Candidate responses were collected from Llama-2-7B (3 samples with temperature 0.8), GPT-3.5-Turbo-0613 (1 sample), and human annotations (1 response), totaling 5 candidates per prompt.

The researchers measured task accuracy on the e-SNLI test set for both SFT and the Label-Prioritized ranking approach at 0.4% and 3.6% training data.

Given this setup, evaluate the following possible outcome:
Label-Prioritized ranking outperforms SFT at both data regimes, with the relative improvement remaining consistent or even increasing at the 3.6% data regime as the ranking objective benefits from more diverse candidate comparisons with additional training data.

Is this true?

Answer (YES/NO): NO